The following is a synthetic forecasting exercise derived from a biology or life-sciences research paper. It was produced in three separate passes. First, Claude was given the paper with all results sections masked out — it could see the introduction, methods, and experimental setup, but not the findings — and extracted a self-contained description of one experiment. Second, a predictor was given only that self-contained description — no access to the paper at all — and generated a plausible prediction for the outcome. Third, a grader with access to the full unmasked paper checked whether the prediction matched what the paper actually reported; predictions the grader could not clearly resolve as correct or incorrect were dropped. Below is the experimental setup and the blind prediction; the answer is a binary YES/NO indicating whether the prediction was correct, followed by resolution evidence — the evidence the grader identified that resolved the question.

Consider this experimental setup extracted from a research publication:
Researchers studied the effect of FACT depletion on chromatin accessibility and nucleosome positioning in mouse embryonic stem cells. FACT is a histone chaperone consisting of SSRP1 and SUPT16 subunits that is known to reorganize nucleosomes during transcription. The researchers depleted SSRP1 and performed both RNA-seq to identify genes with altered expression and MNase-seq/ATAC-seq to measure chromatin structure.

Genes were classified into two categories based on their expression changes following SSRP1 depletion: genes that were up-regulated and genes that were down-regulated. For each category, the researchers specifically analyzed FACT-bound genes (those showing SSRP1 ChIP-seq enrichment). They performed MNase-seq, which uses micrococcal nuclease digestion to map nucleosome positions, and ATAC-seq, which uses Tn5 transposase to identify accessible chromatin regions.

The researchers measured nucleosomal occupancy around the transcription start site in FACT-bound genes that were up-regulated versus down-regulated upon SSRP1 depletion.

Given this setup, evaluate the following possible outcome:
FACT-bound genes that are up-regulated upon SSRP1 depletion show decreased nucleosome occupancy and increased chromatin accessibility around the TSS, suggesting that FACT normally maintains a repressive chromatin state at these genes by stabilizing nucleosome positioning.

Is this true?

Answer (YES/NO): YES